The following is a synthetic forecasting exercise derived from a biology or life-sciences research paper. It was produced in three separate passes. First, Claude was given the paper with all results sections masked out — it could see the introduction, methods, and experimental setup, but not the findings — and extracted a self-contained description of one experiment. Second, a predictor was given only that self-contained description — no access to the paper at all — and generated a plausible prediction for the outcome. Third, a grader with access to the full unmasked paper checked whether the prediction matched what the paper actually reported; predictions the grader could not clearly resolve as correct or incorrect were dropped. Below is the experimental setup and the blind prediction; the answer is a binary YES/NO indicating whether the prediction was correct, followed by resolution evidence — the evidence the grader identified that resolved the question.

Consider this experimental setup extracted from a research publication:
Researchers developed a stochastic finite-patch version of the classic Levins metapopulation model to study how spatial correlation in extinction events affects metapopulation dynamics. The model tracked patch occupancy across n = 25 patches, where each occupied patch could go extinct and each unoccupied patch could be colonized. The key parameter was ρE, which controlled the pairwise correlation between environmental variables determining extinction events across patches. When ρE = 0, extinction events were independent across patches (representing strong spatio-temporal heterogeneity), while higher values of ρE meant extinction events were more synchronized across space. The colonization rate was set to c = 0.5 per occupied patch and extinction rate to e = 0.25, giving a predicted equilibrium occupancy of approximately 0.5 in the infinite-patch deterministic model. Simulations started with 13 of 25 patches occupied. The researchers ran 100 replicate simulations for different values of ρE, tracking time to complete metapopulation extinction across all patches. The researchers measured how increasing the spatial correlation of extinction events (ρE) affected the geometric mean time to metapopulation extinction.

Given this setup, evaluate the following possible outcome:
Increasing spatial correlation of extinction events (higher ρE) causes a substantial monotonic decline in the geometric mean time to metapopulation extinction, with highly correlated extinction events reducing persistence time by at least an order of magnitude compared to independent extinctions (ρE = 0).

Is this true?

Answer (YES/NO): YES